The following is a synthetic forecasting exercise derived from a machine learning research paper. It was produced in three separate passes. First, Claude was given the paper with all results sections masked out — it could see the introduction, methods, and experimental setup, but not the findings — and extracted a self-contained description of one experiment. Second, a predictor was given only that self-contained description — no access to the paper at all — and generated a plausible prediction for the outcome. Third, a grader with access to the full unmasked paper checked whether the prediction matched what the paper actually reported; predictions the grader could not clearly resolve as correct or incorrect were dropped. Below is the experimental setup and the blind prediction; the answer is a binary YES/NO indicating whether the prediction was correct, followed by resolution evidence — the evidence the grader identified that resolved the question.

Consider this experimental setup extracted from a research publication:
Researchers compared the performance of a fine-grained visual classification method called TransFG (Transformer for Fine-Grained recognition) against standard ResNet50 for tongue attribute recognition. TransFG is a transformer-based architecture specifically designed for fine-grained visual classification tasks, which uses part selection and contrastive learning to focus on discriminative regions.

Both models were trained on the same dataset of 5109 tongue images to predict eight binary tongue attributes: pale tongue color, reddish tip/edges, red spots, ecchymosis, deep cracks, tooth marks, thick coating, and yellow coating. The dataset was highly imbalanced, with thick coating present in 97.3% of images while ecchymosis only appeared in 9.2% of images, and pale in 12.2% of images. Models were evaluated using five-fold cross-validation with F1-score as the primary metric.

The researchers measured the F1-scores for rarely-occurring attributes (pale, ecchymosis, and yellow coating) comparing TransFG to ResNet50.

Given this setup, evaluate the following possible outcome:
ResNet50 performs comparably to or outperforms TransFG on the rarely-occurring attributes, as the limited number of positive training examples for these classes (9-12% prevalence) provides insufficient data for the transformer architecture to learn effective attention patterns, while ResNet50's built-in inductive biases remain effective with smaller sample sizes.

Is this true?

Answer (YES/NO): YES